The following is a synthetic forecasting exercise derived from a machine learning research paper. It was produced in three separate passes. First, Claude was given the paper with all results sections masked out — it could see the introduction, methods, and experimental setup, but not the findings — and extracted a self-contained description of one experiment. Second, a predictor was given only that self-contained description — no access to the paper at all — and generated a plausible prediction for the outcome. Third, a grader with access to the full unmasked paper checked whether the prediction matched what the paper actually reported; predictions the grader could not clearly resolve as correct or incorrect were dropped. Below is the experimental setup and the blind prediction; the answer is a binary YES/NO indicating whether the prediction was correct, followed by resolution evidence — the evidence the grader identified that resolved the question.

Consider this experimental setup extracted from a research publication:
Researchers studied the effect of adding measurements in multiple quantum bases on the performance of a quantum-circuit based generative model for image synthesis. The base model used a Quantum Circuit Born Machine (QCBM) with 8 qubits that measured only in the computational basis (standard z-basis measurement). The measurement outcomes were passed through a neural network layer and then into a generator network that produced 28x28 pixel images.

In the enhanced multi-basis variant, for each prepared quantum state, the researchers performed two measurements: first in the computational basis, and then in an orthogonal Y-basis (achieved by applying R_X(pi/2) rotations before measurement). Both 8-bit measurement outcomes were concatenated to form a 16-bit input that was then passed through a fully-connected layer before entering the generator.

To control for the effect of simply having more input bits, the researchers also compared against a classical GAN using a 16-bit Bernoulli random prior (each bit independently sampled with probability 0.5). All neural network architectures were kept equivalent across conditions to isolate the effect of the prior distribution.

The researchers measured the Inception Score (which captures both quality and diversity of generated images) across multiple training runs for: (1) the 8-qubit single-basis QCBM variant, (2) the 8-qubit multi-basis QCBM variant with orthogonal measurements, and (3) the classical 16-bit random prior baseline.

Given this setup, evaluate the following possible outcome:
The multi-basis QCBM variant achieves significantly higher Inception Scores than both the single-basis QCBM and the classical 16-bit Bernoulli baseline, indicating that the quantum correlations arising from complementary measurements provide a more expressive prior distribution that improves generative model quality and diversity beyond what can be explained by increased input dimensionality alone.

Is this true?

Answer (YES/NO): YES